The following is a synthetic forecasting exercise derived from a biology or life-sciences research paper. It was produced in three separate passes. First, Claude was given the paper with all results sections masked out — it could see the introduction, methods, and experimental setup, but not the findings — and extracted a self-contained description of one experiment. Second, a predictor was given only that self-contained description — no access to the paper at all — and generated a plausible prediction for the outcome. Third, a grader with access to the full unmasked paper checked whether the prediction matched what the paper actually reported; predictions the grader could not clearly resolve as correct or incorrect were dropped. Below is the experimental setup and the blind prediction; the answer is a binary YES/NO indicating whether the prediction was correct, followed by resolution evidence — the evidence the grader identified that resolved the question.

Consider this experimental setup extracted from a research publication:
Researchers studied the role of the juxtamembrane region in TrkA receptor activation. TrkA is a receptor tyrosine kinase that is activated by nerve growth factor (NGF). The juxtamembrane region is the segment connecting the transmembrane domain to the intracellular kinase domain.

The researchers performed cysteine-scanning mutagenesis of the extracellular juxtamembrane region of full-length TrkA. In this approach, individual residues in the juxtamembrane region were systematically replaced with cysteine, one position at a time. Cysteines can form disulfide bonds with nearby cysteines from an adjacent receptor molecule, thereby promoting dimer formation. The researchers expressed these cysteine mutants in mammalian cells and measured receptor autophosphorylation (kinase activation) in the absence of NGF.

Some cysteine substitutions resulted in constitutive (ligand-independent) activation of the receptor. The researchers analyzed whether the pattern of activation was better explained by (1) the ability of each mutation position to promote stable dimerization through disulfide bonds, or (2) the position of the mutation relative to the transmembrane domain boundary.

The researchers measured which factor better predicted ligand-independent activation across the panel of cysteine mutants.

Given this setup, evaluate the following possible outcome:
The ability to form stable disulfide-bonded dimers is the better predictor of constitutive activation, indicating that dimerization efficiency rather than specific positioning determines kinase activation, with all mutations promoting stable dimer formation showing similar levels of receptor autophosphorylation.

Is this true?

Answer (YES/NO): NO